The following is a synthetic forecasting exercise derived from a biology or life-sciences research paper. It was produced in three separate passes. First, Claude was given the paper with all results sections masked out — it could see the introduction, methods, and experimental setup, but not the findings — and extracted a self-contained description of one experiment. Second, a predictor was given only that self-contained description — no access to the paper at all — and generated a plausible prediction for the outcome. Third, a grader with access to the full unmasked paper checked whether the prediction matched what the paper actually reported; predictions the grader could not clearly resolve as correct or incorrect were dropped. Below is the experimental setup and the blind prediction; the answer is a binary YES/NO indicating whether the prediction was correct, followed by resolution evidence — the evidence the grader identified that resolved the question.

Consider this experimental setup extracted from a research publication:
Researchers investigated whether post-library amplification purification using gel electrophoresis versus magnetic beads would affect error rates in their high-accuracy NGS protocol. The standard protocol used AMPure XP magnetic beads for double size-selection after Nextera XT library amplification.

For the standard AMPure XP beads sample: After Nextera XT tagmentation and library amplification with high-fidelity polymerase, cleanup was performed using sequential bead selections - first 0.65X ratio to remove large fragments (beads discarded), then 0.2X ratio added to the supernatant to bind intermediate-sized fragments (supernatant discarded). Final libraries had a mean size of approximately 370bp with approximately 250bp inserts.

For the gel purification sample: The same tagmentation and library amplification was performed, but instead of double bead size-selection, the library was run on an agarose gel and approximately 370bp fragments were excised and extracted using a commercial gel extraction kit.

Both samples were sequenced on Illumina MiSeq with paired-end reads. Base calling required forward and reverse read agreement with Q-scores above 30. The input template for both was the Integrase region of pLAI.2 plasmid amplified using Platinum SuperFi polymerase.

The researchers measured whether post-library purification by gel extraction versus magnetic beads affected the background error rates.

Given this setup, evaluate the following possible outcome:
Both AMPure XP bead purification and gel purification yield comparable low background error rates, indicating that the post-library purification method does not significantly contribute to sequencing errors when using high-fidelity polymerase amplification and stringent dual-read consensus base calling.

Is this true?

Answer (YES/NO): NO